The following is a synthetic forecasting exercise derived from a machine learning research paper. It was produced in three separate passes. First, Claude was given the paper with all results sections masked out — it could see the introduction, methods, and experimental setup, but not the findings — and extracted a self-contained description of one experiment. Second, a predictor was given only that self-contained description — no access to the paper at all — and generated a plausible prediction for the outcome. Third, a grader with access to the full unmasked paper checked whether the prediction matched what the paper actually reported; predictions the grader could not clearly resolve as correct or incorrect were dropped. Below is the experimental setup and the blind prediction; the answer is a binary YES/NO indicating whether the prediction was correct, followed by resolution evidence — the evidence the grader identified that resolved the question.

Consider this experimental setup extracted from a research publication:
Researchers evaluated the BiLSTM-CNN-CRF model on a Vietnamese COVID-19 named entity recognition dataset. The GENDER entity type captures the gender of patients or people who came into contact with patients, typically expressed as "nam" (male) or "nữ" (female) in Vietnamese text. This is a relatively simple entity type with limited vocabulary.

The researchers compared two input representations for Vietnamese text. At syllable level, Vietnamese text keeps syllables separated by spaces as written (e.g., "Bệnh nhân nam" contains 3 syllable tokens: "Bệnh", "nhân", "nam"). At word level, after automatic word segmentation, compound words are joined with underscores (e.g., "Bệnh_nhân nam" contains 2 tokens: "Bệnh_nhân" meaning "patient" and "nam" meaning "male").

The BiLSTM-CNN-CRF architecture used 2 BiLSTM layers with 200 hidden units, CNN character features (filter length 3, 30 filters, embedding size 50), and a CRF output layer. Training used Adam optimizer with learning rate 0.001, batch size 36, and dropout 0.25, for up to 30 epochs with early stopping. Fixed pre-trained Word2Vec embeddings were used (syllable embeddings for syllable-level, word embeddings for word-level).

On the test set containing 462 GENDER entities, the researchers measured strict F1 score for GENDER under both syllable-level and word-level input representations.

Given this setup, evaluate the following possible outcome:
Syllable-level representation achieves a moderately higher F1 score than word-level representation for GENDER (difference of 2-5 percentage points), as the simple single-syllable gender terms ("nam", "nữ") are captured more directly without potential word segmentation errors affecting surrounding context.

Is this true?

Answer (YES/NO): NO